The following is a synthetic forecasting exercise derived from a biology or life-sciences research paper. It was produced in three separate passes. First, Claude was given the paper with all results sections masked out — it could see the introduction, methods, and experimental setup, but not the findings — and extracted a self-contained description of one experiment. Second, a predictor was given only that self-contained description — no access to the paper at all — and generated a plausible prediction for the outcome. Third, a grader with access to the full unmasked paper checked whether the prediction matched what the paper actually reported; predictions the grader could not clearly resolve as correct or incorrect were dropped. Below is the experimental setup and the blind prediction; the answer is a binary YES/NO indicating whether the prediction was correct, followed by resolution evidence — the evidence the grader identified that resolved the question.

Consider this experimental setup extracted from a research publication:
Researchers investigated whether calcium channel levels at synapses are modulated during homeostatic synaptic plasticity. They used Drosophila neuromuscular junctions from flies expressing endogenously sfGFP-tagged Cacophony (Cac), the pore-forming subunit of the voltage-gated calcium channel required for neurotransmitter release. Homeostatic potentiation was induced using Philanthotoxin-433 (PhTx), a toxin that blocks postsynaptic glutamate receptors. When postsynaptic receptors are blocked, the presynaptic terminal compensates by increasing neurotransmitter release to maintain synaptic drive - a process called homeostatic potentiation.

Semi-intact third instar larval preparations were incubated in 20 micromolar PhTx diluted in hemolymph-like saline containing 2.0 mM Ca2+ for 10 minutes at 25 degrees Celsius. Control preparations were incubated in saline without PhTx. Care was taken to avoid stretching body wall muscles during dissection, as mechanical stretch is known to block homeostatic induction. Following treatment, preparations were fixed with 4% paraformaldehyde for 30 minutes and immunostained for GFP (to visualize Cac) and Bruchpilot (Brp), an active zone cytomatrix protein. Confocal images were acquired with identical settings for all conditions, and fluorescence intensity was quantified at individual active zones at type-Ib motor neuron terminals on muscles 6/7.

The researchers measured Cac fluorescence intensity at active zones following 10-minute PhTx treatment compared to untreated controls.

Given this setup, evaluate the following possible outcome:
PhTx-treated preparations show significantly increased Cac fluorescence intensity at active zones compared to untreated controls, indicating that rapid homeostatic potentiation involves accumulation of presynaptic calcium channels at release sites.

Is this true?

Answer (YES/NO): YES